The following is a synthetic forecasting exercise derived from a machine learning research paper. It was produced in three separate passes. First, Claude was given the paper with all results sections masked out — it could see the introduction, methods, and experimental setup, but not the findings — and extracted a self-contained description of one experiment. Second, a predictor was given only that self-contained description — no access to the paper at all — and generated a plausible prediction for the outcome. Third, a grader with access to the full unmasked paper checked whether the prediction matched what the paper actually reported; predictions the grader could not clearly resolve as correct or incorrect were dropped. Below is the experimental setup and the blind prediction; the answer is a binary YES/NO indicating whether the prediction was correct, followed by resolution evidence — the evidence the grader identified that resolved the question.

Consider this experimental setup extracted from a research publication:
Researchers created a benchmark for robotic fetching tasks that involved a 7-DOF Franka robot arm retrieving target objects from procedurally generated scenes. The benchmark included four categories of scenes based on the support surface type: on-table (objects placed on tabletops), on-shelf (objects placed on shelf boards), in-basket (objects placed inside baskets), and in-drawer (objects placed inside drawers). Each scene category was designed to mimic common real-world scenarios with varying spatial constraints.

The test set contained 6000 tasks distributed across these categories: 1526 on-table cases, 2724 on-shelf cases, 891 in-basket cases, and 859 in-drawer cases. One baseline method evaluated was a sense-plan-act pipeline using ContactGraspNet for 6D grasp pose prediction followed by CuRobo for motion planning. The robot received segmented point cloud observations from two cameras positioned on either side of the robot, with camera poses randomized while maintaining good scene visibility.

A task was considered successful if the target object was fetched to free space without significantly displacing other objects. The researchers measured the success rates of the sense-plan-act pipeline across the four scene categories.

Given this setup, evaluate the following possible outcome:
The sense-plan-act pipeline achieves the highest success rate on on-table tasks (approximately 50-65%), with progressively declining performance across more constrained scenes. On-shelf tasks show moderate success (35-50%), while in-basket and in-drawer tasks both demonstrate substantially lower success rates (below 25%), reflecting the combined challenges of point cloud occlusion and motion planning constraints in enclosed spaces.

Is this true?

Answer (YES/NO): NO